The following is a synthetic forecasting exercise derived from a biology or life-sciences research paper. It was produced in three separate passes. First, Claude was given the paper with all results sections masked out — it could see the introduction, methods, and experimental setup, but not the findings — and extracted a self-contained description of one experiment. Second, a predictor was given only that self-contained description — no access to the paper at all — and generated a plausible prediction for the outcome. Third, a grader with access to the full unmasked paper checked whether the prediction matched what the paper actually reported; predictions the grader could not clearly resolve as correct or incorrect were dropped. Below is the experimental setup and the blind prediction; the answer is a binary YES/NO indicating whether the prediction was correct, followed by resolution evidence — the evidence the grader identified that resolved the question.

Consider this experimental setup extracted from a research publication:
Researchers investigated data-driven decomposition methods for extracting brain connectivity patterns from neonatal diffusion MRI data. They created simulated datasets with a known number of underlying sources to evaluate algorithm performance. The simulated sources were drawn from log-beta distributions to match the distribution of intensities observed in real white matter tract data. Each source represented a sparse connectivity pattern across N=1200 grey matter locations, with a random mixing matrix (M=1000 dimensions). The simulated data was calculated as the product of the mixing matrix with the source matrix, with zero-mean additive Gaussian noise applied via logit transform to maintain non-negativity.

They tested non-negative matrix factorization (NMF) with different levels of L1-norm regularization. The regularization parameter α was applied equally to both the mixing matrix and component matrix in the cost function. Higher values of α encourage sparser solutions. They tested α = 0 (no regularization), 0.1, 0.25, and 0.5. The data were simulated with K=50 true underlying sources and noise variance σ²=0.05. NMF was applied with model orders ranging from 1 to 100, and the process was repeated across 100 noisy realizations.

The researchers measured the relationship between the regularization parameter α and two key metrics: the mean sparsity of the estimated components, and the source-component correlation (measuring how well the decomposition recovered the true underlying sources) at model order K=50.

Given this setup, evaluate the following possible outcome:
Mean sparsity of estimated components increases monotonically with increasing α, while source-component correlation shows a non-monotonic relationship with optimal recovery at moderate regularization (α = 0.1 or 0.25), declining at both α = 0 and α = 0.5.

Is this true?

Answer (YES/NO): NO